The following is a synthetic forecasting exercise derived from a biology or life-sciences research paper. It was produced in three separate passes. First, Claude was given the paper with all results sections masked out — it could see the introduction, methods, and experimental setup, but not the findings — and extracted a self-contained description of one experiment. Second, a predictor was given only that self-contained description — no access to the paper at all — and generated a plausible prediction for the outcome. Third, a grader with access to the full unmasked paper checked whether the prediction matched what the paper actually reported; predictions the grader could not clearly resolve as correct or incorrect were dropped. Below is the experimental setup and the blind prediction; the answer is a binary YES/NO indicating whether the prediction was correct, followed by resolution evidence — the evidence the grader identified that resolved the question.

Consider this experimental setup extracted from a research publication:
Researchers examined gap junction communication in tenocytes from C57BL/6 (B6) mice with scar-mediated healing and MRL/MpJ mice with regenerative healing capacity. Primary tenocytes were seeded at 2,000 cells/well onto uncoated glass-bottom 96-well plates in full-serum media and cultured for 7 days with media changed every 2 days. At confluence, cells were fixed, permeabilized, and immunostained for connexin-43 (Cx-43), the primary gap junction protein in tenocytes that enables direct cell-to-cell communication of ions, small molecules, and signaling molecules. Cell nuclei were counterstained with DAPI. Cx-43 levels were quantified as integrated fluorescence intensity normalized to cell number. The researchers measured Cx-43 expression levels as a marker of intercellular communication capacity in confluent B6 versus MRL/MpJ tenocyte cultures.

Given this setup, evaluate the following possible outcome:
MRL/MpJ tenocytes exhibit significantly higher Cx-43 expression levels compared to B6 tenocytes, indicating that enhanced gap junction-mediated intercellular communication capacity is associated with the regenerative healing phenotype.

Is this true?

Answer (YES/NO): YES